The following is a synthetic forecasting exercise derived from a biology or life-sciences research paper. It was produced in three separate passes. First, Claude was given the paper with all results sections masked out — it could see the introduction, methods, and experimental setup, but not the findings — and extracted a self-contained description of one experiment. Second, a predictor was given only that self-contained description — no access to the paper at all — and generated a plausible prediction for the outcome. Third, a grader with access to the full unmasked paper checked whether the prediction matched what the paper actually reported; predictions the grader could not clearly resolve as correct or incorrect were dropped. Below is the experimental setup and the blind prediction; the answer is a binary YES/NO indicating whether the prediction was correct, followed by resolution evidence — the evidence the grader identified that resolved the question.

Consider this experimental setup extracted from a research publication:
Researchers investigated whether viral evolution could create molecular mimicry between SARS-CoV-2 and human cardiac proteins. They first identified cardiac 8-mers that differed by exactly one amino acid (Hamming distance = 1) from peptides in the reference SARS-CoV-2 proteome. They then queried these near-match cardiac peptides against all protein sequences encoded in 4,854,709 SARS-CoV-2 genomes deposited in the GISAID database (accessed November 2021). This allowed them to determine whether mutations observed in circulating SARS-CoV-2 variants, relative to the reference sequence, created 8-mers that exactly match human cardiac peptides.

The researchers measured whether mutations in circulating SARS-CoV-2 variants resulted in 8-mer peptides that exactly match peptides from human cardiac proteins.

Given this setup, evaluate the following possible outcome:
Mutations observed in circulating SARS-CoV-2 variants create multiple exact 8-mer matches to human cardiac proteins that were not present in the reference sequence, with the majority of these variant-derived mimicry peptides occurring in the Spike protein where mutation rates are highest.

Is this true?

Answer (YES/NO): NO